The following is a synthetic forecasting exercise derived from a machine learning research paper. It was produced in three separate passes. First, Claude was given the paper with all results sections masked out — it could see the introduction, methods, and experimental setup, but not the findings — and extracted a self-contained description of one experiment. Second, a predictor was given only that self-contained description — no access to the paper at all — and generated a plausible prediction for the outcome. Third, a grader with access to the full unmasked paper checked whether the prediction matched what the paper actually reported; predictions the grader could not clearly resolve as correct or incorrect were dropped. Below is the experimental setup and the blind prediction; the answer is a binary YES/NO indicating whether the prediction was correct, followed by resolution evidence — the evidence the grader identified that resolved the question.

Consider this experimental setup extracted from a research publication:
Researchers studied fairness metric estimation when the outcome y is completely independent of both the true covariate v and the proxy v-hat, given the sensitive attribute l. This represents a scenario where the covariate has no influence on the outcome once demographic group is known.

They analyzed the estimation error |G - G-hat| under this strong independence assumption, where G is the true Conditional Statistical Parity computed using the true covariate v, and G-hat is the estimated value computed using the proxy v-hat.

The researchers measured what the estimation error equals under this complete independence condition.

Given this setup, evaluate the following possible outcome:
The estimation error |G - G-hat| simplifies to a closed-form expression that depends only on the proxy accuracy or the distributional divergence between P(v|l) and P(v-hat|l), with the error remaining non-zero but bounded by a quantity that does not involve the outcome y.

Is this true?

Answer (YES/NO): NO